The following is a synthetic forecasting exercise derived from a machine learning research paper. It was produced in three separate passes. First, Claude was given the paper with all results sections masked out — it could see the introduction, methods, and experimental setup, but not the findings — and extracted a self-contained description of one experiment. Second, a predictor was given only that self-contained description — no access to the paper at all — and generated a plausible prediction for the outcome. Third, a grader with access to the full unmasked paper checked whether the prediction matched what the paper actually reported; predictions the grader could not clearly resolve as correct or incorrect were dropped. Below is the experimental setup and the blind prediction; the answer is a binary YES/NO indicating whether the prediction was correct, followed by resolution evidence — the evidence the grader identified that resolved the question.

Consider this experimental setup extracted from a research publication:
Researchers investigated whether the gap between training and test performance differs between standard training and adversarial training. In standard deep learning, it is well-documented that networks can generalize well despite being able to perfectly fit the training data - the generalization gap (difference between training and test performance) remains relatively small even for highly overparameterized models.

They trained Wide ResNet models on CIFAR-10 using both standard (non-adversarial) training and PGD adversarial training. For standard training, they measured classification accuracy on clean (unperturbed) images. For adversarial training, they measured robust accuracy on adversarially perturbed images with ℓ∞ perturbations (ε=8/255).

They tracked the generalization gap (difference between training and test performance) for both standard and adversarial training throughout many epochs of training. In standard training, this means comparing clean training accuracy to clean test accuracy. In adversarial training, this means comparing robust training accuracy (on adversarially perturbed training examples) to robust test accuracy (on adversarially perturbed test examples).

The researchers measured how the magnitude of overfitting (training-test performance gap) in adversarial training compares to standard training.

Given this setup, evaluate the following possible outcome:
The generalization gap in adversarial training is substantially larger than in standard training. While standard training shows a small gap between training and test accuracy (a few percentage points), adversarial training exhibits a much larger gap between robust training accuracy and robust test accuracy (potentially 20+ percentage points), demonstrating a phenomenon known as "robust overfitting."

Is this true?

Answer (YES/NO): YES